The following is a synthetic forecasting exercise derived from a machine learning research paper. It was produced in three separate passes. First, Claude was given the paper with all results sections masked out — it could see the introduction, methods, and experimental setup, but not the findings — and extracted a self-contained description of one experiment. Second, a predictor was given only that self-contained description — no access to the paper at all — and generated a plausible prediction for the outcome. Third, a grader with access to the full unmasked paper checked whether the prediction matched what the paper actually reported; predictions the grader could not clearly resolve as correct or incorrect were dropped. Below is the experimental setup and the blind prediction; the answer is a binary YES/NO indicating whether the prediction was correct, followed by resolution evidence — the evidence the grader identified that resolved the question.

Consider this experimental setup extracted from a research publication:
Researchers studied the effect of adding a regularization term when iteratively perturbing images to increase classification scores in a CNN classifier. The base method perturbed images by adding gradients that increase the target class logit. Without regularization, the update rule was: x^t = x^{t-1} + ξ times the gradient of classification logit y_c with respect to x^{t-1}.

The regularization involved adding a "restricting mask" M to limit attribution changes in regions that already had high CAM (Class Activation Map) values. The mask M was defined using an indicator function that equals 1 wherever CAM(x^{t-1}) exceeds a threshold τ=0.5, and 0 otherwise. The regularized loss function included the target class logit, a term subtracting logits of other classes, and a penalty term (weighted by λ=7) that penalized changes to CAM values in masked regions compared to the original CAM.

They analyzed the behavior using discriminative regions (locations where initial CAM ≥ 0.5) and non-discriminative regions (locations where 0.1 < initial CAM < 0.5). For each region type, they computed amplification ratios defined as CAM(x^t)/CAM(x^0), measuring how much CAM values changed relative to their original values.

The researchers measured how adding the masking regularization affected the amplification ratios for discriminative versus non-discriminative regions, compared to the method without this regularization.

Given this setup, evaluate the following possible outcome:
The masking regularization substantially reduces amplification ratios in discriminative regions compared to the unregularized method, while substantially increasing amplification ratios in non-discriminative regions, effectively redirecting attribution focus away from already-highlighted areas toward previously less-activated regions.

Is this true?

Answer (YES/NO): NO